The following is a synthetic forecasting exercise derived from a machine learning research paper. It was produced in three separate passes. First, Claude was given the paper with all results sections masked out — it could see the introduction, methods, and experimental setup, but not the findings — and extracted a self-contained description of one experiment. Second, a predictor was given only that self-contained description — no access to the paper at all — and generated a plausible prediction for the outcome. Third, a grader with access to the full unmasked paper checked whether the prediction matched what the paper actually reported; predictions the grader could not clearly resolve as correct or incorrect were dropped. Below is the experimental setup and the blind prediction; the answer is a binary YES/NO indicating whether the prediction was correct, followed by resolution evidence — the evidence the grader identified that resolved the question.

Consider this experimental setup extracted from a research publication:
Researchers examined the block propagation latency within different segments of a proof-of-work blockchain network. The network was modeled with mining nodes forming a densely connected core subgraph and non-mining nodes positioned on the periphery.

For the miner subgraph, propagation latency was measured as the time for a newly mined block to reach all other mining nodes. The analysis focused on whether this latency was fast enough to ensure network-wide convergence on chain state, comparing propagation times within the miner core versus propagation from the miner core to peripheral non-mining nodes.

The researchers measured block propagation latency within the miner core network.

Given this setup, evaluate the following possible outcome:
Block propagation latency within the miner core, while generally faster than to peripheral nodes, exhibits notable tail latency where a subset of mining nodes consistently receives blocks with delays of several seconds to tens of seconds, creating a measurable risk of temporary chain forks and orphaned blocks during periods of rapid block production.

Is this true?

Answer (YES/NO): NO